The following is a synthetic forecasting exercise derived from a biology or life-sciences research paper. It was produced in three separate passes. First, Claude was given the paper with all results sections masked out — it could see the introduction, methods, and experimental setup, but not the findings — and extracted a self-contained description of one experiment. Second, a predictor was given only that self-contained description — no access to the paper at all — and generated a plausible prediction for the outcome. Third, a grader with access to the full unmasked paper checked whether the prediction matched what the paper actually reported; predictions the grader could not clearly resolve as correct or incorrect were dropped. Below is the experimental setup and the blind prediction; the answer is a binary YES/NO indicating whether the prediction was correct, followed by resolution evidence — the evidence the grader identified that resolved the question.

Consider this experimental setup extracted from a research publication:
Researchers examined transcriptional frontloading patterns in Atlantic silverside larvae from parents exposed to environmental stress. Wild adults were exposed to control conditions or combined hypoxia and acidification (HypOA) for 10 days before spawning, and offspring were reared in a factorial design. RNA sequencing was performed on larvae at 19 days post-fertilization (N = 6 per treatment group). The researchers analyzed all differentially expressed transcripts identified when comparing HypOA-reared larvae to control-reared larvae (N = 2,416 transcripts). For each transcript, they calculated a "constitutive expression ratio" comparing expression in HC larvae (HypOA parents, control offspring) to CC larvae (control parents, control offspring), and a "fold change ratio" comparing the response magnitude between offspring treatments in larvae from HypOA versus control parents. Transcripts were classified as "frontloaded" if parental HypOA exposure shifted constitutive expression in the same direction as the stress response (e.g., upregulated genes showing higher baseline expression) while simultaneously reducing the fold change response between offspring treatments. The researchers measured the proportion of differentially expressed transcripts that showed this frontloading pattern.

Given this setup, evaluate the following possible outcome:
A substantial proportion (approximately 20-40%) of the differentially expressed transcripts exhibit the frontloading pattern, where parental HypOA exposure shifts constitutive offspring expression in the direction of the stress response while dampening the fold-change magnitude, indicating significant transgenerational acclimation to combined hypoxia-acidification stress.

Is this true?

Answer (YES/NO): NO